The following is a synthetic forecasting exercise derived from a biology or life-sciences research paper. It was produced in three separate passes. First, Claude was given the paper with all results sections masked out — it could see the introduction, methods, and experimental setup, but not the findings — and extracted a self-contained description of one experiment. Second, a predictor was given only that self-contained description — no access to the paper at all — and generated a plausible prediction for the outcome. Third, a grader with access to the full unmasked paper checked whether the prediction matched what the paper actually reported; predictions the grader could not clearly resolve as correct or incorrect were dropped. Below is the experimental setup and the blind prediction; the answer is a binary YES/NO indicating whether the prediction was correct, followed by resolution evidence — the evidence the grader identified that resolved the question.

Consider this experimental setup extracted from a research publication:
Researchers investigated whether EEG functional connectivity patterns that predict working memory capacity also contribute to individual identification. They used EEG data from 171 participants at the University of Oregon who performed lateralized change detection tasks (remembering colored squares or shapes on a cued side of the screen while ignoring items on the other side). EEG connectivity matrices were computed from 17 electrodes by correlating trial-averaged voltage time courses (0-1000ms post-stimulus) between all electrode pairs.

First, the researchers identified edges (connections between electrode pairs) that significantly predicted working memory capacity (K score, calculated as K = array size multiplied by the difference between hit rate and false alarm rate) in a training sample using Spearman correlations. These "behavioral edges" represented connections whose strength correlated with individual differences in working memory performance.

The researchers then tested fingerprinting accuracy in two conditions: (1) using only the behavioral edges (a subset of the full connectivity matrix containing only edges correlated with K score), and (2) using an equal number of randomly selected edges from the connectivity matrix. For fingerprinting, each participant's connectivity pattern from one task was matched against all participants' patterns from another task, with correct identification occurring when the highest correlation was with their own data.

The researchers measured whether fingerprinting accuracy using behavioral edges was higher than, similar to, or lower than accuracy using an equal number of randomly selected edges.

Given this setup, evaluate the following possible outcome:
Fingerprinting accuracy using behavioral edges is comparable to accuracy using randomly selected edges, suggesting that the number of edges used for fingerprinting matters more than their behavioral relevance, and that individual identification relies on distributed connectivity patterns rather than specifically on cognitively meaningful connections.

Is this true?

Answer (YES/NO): YES